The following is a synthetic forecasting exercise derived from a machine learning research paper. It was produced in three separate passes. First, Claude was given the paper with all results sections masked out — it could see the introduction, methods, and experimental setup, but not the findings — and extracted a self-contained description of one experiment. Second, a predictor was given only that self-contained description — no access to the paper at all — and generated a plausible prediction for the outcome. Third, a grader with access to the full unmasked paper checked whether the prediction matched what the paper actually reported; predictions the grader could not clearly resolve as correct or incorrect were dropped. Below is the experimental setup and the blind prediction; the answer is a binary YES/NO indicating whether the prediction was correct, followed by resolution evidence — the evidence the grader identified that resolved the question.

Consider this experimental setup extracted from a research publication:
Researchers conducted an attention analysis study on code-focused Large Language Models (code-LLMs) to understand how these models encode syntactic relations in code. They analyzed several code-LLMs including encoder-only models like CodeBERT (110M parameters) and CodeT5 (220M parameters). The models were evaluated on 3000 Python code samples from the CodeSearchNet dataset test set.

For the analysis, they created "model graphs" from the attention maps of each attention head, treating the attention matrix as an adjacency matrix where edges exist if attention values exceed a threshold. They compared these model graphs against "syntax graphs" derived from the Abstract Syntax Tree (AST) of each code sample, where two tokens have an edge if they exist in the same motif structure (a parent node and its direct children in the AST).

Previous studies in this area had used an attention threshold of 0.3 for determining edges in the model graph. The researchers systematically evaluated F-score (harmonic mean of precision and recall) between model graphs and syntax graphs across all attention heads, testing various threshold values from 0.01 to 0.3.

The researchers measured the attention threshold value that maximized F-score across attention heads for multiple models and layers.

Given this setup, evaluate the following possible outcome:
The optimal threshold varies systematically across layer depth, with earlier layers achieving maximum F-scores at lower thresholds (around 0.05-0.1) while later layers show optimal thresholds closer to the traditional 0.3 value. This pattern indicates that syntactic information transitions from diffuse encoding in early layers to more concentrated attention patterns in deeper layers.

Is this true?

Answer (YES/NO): NO